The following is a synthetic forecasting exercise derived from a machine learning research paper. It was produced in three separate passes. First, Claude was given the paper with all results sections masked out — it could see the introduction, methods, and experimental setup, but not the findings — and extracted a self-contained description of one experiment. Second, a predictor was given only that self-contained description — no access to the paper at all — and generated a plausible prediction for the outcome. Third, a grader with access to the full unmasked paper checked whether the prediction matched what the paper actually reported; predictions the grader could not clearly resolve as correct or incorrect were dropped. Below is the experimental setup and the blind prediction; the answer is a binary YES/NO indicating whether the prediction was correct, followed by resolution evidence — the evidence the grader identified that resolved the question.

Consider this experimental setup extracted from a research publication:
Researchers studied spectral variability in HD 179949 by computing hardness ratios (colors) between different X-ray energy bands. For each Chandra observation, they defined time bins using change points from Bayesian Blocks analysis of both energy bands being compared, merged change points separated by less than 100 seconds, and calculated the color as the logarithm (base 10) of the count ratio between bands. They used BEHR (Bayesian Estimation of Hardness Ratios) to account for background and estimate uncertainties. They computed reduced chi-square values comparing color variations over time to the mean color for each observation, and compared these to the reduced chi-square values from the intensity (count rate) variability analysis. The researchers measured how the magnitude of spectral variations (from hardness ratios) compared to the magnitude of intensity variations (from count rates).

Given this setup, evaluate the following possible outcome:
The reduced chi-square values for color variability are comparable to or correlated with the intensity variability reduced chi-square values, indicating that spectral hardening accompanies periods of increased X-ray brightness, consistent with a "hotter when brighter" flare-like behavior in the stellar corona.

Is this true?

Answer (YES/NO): NO